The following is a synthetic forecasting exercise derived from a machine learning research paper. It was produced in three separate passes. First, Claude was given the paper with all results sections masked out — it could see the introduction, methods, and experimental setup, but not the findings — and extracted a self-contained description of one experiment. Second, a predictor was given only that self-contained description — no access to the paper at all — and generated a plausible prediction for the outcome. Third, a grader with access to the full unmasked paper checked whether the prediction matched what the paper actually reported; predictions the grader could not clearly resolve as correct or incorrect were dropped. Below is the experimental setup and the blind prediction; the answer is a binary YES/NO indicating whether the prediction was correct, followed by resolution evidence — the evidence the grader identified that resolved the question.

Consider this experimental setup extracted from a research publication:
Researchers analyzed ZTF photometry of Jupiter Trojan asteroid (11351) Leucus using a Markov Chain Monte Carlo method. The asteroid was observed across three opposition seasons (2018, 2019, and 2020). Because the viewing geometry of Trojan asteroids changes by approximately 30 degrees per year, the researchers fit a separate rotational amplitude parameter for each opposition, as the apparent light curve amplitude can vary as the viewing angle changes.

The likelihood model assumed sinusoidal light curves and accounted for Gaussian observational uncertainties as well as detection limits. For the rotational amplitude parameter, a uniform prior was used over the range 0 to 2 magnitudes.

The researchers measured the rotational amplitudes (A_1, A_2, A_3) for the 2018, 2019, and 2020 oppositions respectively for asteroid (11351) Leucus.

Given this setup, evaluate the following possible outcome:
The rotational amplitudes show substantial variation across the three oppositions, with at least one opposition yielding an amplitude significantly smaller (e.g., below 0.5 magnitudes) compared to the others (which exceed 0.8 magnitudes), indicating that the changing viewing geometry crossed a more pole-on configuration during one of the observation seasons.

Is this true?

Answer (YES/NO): NO